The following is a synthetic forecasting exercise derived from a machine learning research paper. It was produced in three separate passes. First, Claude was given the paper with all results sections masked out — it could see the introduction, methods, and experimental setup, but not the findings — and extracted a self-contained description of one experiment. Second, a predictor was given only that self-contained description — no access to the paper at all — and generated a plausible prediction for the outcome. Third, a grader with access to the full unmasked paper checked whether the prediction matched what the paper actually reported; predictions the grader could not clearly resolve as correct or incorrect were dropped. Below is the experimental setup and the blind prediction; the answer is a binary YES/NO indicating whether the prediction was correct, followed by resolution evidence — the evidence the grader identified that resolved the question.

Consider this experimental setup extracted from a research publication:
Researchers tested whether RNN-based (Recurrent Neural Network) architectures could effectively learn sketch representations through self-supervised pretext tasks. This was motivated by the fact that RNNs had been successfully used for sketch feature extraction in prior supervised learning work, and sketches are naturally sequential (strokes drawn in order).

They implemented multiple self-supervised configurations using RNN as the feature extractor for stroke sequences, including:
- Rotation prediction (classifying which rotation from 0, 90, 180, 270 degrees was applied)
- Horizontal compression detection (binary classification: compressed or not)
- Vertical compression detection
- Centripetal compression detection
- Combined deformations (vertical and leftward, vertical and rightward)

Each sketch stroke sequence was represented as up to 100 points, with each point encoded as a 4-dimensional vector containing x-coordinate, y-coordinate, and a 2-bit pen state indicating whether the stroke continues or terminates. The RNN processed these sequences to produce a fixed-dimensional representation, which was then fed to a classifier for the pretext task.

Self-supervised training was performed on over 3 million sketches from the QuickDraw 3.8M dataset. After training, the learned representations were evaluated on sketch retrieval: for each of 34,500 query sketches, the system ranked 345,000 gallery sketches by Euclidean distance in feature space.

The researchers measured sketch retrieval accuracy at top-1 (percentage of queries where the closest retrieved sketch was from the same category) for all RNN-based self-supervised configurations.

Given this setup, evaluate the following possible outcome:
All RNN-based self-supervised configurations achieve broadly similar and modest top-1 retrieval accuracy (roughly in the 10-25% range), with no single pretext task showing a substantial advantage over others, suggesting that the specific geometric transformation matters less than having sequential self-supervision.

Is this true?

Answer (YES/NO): NO